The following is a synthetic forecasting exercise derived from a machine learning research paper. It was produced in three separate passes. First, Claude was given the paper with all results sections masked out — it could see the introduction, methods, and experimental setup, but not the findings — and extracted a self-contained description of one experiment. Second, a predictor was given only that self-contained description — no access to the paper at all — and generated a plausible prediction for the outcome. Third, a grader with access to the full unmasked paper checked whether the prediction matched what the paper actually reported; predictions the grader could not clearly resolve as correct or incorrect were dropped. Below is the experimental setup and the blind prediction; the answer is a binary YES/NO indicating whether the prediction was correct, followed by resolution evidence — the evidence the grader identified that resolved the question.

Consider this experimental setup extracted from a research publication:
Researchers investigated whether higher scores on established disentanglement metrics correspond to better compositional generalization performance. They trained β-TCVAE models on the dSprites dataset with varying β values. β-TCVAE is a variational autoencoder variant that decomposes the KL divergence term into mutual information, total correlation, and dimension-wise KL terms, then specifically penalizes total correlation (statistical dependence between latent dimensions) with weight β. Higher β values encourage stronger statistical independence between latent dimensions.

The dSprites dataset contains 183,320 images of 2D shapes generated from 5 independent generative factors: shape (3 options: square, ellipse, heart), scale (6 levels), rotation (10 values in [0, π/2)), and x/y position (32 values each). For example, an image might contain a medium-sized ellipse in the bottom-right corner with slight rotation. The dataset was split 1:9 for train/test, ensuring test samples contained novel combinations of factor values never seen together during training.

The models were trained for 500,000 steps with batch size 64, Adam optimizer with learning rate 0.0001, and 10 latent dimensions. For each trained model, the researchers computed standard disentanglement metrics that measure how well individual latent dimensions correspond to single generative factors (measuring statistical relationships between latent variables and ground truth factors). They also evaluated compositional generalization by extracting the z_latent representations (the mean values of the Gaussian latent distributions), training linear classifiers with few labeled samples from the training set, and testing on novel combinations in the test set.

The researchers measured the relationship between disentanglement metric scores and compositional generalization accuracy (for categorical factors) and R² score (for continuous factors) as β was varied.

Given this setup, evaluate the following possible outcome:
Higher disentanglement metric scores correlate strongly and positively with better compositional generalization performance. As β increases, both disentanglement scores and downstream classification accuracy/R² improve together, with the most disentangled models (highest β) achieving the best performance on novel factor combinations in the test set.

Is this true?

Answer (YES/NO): NO